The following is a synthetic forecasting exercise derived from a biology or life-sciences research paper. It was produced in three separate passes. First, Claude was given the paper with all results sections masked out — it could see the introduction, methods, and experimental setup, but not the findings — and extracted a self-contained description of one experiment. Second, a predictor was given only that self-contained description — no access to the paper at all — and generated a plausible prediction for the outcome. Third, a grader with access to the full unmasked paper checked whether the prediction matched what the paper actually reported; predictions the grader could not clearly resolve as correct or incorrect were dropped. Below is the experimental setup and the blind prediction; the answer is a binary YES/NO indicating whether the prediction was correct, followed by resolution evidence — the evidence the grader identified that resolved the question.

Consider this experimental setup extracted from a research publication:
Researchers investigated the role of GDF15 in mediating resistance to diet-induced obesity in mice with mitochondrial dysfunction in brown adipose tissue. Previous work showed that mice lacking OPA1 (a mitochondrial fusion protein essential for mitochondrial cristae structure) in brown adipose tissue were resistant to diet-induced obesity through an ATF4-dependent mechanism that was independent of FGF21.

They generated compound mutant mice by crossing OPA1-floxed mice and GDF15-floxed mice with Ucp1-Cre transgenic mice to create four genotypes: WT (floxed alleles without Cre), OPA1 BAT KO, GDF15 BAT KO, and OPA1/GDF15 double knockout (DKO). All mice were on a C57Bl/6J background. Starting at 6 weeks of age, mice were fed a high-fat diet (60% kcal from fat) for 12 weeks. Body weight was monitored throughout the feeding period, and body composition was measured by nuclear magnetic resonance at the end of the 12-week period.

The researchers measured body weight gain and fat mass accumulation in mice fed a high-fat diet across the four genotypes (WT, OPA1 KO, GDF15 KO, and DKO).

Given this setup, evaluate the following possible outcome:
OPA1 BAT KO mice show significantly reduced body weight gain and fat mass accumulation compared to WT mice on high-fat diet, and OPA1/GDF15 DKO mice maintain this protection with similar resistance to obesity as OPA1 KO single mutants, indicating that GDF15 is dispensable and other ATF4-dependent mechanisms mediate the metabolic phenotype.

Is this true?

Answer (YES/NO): NO